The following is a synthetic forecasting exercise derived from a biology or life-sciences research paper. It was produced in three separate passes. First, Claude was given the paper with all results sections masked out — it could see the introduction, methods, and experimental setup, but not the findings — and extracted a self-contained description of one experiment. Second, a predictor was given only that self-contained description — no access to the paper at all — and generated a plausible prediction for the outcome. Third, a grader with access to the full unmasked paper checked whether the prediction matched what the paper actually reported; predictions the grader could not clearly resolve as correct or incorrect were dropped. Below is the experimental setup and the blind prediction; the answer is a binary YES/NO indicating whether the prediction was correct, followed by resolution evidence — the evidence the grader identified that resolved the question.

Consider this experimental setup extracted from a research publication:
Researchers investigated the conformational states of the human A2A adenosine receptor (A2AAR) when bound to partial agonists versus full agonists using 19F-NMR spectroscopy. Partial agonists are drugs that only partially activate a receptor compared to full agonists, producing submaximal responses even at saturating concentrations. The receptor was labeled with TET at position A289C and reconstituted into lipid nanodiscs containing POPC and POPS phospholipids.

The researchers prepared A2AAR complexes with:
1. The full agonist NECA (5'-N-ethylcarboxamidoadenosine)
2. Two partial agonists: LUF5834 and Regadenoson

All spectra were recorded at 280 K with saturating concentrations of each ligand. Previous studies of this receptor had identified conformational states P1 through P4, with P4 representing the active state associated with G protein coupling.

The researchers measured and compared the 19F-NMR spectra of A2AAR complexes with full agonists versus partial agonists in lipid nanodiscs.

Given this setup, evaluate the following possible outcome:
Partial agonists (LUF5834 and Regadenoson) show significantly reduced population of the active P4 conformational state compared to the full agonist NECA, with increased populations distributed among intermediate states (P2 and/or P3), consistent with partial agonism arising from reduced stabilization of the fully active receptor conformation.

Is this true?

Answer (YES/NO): NO